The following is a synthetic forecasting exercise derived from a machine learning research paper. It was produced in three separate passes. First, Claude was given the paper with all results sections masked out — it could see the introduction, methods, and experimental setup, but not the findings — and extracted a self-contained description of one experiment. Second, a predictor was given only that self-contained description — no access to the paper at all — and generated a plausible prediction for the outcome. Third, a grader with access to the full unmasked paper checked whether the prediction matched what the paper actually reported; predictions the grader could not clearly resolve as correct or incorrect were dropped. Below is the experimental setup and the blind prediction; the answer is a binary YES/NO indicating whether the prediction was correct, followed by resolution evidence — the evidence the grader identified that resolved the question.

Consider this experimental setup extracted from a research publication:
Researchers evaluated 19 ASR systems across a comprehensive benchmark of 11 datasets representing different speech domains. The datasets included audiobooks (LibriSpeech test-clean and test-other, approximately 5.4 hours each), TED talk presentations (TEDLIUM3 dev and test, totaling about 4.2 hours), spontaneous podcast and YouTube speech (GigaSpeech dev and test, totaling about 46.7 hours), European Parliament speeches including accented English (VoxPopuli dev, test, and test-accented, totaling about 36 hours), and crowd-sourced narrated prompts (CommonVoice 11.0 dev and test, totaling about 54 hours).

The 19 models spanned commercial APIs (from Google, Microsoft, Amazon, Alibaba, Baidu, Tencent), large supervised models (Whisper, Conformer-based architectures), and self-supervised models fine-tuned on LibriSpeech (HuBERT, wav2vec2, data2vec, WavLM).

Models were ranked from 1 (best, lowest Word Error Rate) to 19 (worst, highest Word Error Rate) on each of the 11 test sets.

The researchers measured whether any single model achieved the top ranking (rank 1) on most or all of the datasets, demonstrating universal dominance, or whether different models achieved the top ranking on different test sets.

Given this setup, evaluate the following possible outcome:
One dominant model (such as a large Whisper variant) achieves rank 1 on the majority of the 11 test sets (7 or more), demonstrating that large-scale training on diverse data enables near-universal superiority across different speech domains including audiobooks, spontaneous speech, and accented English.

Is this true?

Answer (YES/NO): NO